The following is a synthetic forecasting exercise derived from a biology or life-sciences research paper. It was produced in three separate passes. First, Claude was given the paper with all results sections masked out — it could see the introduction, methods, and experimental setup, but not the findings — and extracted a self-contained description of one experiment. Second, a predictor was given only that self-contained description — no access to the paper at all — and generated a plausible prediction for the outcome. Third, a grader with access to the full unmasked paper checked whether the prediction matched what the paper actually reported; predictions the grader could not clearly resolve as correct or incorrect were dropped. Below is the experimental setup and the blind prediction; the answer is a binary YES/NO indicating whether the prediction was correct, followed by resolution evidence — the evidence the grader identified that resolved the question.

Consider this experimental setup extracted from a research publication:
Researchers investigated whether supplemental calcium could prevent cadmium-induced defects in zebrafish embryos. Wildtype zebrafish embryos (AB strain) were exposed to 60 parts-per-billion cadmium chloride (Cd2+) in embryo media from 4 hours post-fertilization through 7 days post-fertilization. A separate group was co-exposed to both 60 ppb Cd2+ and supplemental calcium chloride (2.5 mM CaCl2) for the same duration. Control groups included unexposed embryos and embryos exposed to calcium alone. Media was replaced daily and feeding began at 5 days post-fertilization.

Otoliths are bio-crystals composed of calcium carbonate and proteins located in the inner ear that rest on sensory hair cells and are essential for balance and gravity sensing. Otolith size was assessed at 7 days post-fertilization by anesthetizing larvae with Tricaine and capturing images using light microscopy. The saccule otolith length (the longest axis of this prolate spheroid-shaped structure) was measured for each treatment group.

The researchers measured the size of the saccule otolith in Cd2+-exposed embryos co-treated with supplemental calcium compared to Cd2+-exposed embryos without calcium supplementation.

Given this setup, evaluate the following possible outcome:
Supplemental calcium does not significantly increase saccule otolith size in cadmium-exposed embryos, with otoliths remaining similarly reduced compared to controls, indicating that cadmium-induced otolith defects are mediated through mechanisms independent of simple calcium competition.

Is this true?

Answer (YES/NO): NO